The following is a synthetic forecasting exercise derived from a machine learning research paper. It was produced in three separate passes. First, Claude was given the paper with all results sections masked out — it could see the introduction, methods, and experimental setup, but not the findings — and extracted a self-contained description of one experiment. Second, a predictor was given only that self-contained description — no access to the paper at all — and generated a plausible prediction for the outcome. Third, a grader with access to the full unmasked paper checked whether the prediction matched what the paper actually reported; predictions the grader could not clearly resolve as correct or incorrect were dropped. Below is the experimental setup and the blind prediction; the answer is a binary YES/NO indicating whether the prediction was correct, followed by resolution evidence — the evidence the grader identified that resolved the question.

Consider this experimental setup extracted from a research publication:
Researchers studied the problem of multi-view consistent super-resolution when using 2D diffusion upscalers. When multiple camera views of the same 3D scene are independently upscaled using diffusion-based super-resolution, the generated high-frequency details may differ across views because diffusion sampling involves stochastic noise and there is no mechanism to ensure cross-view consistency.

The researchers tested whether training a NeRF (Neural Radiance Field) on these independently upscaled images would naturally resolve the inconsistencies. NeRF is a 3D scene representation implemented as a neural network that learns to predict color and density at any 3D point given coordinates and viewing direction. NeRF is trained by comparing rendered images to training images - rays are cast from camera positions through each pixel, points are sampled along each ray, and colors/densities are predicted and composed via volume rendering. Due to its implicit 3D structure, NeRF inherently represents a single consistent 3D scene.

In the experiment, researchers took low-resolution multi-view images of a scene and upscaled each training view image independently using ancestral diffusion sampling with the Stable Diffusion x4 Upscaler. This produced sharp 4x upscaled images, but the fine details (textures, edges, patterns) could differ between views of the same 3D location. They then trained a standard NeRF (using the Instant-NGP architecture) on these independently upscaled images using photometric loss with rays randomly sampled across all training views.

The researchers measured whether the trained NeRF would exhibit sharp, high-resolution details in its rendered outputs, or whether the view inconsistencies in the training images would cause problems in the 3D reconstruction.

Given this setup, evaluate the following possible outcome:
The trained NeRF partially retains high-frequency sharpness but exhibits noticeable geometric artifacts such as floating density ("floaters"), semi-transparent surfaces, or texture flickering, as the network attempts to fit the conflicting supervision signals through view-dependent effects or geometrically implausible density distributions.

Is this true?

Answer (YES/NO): NO